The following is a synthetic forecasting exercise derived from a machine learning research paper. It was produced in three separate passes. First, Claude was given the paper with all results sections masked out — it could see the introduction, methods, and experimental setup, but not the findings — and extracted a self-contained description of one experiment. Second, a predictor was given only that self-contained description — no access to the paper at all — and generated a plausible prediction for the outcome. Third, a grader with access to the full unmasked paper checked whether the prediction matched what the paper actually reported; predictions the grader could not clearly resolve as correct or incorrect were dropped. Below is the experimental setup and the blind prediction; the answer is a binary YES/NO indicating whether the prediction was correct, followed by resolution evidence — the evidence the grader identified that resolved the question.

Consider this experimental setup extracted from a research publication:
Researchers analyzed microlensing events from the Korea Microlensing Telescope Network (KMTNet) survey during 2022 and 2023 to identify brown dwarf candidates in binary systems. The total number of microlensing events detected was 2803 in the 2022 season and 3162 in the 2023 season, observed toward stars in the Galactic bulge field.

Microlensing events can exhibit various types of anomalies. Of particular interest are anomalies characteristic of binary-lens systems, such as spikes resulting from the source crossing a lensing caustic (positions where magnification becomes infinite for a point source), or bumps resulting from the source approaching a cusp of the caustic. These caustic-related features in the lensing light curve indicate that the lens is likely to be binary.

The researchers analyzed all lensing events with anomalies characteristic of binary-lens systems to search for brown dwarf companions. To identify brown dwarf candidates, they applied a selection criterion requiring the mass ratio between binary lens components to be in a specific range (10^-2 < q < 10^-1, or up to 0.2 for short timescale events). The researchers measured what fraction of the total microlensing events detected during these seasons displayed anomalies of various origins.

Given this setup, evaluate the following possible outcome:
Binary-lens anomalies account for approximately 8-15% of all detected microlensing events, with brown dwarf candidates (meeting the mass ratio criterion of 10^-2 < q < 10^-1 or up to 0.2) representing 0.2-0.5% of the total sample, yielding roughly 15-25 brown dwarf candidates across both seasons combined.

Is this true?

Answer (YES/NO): NO